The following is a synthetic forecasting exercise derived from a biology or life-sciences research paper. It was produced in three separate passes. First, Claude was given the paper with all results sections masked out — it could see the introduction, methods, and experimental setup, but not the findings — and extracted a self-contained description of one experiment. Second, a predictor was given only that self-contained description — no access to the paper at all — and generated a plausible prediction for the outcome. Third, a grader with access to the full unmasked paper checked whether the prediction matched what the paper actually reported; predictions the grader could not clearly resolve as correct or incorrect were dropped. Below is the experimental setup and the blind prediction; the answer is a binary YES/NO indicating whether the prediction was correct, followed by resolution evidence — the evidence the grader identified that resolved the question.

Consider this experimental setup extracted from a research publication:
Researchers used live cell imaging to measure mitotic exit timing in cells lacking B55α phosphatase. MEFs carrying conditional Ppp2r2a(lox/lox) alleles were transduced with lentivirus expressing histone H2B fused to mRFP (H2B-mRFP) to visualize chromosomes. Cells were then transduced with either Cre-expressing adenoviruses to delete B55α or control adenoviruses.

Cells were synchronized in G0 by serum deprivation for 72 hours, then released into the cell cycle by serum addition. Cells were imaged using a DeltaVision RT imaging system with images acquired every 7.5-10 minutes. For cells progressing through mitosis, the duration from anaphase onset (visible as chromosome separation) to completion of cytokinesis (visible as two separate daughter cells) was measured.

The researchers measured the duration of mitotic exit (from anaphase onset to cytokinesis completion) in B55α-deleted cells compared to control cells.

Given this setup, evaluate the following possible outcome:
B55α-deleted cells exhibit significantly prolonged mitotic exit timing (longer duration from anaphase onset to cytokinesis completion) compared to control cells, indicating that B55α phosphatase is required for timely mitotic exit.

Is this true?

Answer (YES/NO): NO